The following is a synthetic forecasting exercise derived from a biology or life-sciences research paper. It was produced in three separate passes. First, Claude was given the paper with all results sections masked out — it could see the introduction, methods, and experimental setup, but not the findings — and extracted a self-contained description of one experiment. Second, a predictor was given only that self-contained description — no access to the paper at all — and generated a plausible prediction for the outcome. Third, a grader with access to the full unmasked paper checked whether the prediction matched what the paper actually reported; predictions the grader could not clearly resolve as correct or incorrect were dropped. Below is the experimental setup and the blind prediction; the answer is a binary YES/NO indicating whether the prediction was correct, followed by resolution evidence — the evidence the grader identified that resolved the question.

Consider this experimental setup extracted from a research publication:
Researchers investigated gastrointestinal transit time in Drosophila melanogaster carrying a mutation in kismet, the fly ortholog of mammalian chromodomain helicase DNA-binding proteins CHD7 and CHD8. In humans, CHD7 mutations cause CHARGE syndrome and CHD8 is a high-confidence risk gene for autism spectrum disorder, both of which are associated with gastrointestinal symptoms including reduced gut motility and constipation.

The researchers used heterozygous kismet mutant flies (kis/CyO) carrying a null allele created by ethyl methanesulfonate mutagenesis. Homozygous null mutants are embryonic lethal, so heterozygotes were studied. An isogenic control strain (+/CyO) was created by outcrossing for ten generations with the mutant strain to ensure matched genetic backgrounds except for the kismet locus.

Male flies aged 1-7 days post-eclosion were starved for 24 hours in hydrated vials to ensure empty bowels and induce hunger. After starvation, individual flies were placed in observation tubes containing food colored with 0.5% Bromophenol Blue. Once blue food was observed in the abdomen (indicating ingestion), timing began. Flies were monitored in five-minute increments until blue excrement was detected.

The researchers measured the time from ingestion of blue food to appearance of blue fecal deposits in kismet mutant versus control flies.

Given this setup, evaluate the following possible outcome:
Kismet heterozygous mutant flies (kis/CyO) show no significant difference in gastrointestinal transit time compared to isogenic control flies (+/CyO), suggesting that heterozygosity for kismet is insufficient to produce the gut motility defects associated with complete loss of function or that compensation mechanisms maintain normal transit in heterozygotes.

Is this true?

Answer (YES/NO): NO